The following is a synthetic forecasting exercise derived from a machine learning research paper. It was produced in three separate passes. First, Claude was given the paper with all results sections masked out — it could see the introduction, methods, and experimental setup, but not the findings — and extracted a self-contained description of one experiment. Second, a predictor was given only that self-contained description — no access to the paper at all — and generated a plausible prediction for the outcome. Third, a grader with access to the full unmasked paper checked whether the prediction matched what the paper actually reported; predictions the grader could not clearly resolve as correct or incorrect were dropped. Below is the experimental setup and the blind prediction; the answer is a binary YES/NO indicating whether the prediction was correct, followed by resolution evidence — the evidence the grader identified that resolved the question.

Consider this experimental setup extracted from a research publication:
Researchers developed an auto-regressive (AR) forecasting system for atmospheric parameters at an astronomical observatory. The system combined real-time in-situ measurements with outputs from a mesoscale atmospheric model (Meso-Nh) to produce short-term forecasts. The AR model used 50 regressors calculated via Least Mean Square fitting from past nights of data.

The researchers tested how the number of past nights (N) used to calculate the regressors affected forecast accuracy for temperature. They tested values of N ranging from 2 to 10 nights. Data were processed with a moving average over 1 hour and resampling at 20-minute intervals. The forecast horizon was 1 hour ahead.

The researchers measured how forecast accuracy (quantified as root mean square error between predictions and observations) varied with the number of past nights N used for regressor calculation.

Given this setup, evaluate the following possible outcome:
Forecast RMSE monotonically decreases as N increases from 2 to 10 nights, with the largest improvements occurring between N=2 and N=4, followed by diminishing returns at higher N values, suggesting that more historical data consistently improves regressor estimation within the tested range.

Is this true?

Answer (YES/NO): NO